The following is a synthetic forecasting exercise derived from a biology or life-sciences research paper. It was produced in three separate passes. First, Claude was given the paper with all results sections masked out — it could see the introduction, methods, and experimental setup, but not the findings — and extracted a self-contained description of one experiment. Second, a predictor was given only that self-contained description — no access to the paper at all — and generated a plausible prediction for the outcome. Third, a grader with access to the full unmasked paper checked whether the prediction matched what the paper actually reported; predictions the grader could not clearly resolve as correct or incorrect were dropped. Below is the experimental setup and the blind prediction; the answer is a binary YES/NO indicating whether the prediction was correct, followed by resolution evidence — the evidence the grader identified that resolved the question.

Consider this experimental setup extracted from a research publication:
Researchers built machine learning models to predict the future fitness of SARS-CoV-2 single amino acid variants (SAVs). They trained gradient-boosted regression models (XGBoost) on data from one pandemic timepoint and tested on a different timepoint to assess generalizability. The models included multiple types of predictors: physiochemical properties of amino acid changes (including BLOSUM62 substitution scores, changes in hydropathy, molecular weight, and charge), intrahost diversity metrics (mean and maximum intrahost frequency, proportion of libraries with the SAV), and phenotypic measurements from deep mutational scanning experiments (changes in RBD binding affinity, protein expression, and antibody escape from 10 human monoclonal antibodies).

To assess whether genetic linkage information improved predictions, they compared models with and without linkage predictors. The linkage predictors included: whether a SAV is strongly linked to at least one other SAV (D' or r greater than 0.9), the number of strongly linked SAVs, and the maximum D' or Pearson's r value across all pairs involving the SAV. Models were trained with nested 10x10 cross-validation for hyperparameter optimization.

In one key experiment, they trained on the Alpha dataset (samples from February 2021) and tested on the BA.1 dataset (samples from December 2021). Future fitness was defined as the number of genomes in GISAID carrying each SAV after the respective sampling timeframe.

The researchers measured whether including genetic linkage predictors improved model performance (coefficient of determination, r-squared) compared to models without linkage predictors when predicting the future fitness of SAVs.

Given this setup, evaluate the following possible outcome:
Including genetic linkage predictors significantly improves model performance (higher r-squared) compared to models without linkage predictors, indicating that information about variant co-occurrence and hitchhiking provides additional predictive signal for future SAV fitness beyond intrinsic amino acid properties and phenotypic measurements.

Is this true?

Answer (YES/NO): YES